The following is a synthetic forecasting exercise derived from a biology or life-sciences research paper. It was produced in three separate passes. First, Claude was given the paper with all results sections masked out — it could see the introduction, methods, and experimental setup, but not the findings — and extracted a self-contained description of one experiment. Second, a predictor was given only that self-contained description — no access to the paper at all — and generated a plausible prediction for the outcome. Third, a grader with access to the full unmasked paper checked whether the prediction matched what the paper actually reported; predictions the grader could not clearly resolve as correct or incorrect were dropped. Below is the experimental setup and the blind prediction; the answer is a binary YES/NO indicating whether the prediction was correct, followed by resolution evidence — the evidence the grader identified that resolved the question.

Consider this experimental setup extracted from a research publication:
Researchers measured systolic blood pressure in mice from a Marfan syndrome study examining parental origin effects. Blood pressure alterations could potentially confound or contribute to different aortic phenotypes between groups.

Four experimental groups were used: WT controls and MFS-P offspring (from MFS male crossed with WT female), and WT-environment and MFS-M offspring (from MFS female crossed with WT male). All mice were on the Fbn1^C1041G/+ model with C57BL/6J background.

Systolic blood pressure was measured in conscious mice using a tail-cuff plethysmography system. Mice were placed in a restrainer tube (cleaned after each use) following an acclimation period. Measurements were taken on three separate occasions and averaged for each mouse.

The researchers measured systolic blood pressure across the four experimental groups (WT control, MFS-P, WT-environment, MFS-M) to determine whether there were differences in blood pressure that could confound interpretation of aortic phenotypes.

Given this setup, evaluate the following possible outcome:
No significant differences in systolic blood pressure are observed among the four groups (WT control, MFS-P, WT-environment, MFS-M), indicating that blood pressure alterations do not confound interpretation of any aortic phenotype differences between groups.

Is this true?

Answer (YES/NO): NO